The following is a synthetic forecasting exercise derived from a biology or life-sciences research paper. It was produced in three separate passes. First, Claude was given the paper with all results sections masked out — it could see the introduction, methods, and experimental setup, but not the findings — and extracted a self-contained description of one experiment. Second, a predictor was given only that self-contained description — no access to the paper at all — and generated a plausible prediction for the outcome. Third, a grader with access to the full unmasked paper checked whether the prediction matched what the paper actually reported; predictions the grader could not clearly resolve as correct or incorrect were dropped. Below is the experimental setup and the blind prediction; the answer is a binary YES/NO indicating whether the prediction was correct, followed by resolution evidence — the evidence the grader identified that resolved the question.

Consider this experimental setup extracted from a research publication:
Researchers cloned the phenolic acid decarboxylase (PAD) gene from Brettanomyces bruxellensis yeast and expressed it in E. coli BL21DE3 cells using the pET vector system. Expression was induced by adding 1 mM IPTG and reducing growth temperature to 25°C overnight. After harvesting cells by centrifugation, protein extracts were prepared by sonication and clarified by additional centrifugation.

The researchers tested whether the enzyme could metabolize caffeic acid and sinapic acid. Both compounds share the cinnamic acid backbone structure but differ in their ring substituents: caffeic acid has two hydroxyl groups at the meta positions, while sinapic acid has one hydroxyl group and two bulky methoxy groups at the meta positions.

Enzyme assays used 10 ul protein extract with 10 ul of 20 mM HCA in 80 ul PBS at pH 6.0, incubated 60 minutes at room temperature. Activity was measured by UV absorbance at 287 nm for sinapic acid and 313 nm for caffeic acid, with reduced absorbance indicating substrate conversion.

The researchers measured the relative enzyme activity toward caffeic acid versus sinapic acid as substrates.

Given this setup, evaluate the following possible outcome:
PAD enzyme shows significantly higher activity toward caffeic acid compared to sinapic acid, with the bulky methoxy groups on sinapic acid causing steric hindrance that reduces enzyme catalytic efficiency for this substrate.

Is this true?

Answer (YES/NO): YES